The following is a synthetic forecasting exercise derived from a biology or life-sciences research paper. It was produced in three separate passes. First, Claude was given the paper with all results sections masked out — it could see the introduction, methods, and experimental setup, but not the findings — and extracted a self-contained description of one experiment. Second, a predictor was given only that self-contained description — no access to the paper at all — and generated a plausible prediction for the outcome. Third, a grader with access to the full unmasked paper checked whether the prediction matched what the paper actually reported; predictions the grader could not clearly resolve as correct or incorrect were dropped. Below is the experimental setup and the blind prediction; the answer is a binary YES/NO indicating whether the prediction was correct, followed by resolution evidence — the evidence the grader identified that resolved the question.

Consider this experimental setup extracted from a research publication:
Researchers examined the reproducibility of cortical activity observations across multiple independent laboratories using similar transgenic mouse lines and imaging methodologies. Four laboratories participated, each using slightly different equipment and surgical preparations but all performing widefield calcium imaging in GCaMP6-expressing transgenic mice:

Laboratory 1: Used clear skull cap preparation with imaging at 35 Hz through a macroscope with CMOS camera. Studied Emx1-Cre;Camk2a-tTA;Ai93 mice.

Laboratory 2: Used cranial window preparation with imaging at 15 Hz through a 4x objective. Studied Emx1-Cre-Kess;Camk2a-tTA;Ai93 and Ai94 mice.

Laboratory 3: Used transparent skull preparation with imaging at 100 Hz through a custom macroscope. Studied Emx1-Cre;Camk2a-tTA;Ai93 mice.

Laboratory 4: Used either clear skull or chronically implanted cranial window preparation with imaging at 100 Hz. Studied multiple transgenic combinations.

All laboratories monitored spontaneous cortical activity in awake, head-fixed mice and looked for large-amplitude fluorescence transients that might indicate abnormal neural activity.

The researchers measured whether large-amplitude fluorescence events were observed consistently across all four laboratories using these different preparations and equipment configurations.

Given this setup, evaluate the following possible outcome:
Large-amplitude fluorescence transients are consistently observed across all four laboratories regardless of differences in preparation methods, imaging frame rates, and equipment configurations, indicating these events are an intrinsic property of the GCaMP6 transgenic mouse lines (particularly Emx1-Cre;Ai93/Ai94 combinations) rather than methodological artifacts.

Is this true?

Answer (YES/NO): YES